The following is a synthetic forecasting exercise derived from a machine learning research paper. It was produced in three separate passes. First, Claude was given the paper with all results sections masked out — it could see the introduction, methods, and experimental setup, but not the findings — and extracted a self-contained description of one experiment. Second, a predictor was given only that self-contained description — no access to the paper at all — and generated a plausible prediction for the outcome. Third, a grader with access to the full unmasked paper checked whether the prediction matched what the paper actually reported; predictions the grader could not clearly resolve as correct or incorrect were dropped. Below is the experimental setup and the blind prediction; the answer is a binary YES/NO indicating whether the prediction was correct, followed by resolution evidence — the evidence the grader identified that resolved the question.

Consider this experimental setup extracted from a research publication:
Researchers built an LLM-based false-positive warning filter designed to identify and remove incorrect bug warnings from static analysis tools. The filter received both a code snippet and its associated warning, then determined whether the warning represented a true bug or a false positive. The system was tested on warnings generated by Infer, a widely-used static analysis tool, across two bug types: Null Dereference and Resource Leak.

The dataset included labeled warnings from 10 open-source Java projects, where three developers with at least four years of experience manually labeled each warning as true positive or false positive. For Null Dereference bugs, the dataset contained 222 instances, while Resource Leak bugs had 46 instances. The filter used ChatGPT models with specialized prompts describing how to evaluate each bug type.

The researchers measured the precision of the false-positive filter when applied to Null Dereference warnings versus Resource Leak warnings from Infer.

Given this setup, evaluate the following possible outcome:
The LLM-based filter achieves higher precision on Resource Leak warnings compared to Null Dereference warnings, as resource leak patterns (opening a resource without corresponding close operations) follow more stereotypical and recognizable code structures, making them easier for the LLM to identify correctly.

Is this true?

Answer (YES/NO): NO